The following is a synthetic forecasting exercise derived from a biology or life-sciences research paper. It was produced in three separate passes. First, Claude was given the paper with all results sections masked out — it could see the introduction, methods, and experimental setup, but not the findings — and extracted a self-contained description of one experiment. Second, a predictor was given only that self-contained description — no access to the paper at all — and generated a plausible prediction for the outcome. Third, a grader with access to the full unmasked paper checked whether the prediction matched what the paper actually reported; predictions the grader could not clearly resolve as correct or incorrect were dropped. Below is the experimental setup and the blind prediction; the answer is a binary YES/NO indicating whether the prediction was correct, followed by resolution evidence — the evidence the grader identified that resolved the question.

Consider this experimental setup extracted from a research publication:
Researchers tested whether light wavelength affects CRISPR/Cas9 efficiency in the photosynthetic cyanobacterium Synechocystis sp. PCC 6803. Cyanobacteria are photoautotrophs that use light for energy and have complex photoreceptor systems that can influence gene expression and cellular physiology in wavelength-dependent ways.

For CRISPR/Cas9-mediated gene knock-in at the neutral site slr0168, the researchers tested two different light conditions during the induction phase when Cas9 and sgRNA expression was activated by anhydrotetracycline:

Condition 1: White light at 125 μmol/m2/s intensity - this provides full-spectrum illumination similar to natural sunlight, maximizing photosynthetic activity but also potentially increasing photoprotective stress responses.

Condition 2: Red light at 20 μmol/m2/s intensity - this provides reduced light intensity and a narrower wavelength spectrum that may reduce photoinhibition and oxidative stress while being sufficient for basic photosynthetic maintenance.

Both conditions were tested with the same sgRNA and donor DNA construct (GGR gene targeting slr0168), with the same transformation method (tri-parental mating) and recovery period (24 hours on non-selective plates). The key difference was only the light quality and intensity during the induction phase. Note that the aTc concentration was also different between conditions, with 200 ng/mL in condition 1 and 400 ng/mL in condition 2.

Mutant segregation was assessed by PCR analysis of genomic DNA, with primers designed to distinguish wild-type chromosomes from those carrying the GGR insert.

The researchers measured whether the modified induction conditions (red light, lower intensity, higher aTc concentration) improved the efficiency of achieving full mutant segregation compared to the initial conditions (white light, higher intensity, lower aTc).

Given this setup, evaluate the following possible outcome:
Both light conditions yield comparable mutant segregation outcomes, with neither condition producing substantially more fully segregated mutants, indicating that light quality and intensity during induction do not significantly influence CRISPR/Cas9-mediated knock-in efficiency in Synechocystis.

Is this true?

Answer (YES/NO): NO